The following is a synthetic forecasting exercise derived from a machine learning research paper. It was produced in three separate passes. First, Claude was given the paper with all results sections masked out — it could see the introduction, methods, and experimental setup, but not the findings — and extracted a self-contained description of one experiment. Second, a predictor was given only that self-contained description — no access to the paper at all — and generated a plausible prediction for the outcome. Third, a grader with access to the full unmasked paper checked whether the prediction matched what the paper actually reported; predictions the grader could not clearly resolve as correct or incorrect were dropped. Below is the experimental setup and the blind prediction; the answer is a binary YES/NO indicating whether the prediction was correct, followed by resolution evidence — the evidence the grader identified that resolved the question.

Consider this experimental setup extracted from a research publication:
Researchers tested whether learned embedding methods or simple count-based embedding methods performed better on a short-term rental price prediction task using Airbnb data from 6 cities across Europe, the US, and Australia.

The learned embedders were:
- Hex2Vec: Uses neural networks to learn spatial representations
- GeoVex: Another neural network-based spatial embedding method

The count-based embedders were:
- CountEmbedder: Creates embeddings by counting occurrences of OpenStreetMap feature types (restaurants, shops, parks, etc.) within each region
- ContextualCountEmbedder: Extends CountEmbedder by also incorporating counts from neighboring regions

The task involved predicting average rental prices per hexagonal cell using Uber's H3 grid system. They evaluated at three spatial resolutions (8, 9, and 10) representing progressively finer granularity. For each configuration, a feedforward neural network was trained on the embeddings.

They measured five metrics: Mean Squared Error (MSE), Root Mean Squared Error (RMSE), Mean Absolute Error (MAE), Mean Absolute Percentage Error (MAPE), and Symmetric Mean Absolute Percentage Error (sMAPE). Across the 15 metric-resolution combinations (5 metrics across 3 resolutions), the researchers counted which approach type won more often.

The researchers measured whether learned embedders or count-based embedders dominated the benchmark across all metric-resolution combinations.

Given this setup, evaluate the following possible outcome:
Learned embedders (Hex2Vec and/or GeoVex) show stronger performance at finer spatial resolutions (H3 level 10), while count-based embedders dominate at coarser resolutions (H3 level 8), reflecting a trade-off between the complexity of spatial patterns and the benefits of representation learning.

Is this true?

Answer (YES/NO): NO